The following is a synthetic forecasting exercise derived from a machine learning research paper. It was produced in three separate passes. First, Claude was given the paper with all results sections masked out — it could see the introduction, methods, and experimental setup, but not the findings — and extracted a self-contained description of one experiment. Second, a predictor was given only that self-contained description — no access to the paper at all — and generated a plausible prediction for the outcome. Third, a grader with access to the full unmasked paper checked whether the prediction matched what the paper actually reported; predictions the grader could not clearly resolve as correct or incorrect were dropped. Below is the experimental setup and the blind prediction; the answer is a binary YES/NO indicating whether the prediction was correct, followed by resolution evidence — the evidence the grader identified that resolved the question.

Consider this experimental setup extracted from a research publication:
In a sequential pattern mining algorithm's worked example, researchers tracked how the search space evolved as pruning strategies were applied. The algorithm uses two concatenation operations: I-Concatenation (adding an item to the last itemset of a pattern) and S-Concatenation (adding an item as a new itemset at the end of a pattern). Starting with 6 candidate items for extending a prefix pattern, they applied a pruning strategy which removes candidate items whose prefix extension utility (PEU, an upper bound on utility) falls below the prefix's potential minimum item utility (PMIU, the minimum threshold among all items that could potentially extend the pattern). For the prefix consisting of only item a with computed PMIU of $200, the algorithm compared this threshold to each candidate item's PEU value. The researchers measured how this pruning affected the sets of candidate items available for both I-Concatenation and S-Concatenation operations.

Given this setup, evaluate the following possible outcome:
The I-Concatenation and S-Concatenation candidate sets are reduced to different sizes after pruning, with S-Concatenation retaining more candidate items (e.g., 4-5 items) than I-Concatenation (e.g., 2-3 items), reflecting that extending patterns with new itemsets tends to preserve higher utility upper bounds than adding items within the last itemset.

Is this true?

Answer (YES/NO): NO